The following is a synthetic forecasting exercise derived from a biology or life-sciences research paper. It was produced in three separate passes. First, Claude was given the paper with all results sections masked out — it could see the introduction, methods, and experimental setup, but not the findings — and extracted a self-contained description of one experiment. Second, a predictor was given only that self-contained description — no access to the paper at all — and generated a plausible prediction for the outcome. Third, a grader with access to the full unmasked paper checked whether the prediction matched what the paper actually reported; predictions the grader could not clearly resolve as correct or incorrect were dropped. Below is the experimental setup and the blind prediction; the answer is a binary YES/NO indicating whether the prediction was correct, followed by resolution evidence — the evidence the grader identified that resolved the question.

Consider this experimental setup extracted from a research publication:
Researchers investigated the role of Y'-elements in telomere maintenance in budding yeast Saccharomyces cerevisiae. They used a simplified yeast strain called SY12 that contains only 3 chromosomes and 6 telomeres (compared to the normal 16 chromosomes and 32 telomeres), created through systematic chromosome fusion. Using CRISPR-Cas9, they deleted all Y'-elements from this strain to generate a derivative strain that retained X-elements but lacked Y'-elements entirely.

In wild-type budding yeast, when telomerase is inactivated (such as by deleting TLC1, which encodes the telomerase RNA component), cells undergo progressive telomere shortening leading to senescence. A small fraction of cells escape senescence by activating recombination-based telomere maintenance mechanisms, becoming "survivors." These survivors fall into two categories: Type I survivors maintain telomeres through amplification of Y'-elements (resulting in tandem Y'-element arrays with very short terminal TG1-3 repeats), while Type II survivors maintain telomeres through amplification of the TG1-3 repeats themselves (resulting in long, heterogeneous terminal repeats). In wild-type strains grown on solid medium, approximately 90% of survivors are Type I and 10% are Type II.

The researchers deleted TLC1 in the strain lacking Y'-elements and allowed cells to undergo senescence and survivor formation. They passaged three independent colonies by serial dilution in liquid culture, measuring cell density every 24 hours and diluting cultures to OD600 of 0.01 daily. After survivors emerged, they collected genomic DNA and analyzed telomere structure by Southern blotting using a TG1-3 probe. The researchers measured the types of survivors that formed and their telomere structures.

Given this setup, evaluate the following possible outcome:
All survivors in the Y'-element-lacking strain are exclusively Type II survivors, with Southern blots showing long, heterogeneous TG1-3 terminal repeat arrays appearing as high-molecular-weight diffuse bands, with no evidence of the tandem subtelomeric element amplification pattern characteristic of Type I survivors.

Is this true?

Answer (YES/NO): NO